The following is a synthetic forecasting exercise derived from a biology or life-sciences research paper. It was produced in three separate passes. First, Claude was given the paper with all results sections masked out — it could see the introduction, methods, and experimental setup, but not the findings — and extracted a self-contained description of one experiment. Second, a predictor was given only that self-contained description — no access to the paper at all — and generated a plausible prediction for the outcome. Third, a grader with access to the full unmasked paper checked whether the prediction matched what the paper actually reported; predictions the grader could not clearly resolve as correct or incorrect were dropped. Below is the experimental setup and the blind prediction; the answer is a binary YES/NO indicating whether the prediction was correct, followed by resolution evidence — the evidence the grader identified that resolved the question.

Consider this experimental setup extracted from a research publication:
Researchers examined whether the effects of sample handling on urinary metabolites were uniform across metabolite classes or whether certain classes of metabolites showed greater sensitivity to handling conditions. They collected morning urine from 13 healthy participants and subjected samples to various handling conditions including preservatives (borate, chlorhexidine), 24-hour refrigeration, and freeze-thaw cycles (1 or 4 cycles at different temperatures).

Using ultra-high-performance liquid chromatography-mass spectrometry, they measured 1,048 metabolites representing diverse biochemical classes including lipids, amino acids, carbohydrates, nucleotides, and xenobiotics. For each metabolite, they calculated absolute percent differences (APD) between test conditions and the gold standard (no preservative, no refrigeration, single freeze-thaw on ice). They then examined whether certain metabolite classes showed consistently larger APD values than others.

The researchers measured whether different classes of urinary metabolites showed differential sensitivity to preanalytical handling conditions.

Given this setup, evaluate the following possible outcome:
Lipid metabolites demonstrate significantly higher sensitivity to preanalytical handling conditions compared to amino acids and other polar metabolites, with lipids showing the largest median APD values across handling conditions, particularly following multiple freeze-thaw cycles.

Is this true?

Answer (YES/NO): NO